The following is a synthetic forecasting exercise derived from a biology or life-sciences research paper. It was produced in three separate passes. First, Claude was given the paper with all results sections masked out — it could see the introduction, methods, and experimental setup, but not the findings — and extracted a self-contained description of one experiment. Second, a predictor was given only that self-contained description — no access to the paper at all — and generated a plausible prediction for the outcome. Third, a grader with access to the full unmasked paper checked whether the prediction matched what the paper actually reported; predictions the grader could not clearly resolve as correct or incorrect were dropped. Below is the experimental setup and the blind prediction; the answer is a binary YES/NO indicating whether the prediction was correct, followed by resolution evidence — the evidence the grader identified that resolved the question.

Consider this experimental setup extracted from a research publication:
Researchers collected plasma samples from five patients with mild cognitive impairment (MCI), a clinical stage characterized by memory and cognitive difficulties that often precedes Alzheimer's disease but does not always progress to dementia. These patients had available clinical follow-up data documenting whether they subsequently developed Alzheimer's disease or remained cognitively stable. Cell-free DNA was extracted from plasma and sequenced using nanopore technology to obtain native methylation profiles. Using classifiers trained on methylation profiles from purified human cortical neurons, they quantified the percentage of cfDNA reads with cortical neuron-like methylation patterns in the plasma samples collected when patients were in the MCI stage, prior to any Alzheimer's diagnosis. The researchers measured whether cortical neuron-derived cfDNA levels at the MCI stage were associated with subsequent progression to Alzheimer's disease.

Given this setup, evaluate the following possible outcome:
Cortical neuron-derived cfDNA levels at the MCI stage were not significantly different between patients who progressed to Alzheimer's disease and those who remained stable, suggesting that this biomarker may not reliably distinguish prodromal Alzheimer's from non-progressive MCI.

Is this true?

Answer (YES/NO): NO